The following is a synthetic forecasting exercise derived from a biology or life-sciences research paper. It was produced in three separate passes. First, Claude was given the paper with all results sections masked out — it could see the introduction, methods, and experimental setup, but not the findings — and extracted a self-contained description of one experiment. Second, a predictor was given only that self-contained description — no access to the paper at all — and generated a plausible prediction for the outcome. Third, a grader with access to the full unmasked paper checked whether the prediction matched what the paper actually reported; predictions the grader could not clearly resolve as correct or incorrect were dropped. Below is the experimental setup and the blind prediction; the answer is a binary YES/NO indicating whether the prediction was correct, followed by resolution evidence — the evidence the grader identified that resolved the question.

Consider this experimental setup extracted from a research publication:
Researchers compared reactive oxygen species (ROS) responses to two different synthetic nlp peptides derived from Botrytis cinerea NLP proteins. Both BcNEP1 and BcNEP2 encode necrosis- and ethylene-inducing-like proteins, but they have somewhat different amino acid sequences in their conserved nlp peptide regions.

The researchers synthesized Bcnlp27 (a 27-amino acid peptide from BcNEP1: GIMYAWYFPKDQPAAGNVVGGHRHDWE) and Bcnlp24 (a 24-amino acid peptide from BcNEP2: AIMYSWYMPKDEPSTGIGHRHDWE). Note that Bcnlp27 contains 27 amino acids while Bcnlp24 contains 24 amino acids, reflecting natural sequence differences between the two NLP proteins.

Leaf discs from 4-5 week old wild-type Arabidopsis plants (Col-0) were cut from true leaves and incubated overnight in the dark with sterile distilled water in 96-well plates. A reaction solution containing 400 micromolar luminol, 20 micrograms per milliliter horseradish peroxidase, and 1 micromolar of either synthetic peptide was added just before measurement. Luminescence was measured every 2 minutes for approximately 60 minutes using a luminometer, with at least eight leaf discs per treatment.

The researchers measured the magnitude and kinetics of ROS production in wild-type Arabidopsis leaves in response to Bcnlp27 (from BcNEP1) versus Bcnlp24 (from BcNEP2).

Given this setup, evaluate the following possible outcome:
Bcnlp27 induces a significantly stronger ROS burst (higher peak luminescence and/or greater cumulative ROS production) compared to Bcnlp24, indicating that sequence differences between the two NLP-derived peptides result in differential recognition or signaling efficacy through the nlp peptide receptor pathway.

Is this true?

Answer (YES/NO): NO